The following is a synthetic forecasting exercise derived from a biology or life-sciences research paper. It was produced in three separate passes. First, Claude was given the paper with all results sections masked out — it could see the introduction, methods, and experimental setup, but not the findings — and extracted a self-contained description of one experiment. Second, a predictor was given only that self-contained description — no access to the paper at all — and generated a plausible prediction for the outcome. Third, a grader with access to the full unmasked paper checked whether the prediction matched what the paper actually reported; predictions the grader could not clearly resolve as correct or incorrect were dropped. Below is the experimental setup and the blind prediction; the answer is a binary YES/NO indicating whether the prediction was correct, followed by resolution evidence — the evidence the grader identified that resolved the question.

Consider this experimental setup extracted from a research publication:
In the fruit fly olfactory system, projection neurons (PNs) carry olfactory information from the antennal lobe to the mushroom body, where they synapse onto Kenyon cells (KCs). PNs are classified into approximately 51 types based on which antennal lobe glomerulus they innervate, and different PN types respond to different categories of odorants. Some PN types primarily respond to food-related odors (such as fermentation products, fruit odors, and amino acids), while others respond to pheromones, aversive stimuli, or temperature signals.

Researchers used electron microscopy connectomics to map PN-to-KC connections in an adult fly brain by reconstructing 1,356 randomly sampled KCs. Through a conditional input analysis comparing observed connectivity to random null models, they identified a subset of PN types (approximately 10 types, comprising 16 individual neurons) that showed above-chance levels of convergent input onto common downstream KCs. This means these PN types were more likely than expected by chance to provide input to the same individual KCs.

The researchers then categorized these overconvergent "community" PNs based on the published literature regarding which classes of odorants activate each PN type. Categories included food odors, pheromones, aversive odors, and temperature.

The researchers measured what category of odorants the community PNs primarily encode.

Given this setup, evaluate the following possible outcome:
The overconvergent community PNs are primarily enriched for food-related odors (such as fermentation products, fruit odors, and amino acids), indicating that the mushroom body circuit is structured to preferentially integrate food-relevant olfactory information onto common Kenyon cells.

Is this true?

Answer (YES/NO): YES